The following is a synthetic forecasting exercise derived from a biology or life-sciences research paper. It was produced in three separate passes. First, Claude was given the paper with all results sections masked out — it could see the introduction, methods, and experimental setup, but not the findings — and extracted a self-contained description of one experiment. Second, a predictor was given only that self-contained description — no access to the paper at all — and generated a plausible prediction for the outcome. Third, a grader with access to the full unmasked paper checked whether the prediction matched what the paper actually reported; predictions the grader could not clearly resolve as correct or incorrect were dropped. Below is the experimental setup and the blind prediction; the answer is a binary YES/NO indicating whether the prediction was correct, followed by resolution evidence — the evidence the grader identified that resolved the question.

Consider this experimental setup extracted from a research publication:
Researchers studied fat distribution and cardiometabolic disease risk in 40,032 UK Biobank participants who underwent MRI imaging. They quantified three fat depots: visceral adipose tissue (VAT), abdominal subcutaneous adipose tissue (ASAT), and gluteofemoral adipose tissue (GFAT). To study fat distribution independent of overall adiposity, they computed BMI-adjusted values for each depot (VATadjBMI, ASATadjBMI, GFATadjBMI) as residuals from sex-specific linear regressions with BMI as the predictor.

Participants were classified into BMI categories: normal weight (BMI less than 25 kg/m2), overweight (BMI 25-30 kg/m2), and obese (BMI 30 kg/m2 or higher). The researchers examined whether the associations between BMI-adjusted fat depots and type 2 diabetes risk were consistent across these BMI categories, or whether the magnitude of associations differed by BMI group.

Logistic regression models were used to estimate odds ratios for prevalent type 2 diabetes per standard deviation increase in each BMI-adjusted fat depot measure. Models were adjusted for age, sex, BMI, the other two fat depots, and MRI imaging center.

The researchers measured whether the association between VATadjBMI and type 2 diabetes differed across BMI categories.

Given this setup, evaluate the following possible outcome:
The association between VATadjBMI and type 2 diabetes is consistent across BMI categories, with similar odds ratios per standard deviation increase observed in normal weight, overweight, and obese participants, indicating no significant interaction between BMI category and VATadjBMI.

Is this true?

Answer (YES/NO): NO